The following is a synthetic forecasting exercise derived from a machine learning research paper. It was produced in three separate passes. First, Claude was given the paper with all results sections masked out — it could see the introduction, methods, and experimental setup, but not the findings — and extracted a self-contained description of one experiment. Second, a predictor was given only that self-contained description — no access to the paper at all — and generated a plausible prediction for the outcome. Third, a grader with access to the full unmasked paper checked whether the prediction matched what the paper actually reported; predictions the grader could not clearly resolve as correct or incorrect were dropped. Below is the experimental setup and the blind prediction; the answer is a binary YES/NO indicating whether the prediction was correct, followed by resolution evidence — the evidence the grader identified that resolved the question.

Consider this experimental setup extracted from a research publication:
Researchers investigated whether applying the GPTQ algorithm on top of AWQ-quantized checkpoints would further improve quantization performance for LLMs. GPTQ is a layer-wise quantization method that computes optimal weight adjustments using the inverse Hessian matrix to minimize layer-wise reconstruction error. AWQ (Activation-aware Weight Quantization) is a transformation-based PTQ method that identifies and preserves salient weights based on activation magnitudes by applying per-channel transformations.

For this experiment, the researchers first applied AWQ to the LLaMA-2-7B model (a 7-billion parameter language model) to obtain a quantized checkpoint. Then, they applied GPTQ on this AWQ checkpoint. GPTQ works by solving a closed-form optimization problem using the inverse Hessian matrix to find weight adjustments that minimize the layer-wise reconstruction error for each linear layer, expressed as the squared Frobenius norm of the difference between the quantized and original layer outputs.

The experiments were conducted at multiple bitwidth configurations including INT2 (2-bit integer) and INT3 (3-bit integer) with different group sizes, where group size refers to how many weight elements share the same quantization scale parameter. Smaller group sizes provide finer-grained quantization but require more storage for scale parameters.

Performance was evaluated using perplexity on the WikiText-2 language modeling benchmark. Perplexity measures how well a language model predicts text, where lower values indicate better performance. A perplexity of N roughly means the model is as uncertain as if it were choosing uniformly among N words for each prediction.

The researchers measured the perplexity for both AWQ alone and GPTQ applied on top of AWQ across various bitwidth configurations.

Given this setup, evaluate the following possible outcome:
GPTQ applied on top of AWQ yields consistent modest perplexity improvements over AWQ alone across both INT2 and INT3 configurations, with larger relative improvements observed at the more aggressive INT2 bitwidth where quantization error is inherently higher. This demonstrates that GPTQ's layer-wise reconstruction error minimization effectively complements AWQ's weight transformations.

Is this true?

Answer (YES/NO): NO